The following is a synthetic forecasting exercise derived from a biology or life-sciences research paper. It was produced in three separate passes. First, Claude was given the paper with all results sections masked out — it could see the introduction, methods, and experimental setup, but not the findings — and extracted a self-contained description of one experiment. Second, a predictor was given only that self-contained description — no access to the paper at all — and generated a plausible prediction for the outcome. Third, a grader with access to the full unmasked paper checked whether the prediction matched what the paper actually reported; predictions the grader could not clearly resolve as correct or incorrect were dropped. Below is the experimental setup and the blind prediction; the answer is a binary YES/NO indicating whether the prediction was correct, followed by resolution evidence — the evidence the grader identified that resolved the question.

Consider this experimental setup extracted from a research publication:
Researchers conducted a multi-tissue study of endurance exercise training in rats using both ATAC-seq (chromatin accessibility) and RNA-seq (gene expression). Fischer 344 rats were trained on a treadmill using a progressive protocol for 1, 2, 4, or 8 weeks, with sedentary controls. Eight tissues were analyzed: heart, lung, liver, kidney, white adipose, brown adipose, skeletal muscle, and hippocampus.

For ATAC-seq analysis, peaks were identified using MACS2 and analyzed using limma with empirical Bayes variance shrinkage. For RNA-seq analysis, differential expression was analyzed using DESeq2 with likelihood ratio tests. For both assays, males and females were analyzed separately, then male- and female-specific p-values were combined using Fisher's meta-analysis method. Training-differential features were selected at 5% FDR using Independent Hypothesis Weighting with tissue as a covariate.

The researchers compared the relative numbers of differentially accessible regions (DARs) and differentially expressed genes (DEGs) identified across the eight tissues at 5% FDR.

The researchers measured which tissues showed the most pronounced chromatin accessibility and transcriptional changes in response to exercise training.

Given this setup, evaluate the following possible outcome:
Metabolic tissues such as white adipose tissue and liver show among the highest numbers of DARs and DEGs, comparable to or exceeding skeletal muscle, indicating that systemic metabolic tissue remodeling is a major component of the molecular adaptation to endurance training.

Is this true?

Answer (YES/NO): NO